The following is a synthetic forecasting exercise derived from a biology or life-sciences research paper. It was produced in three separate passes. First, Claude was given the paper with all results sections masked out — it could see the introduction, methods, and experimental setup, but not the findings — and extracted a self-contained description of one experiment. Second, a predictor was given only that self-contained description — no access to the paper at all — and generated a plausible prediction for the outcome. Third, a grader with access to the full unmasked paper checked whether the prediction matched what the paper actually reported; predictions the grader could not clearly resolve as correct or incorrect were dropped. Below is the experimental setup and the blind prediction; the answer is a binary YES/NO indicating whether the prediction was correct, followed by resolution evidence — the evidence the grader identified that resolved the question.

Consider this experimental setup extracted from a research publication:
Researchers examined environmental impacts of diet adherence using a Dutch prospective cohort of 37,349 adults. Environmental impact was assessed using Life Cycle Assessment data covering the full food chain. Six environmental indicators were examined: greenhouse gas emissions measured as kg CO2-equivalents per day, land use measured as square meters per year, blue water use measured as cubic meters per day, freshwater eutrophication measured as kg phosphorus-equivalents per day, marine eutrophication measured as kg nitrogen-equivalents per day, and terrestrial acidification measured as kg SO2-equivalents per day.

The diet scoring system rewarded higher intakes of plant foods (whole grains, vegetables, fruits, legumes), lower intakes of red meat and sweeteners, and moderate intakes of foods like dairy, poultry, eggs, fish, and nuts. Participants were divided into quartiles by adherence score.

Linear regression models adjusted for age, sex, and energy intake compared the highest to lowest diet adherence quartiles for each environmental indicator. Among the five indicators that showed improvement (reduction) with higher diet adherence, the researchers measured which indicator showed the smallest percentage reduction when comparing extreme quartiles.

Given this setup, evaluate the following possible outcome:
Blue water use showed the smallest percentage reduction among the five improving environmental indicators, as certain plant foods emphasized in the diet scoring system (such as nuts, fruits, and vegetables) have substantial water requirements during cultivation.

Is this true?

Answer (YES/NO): NO